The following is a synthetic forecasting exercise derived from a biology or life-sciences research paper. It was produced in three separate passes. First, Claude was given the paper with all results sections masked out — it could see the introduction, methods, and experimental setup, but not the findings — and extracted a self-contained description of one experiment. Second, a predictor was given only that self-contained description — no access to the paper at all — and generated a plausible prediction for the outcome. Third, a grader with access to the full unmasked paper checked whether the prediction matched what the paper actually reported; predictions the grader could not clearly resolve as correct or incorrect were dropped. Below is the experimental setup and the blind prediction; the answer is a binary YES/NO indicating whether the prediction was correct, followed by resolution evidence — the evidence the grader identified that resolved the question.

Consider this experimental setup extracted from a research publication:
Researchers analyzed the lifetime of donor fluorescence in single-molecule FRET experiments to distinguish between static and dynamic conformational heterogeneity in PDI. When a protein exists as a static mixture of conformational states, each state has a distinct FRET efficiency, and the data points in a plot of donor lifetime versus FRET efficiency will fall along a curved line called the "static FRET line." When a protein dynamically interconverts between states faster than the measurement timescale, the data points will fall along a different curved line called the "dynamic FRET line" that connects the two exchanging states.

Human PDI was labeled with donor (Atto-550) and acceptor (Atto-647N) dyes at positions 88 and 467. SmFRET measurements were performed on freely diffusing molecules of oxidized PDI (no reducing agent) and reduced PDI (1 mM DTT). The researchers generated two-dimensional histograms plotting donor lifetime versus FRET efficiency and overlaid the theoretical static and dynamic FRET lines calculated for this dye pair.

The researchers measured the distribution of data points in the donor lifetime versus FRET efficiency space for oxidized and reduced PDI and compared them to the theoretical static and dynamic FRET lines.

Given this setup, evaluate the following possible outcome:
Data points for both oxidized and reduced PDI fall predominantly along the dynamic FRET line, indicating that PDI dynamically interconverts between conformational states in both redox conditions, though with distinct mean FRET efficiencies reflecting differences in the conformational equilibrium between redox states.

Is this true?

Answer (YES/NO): NO